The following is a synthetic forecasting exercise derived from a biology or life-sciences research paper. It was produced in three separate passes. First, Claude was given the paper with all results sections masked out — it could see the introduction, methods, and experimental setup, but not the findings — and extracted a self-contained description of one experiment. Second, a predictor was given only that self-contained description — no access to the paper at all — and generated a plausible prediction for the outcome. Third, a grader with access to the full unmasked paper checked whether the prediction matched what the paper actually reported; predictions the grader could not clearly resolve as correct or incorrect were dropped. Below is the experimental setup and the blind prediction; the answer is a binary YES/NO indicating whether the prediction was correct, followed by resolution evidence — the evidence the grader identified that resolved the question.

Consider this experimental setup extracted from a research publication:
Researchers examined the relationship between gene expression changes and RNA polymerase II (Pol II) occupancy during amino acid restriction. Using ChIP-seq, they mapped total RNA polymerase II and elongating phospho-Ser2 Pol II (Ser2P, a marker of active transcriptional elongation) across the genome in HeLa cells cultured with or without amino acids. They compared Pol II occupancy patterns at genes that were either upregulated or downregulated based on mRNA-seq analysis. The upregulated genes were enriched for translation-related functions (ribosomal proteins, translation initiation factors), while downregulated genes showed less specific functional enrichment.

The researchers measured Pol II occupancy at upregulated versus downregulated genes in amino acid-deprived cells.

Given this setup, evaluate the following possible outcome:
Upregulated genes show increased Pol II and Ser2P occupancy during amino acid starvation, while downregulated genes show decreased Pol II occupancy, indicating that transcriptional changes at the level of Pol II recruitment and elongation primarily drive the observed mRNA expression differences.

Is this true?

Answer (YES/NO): NO